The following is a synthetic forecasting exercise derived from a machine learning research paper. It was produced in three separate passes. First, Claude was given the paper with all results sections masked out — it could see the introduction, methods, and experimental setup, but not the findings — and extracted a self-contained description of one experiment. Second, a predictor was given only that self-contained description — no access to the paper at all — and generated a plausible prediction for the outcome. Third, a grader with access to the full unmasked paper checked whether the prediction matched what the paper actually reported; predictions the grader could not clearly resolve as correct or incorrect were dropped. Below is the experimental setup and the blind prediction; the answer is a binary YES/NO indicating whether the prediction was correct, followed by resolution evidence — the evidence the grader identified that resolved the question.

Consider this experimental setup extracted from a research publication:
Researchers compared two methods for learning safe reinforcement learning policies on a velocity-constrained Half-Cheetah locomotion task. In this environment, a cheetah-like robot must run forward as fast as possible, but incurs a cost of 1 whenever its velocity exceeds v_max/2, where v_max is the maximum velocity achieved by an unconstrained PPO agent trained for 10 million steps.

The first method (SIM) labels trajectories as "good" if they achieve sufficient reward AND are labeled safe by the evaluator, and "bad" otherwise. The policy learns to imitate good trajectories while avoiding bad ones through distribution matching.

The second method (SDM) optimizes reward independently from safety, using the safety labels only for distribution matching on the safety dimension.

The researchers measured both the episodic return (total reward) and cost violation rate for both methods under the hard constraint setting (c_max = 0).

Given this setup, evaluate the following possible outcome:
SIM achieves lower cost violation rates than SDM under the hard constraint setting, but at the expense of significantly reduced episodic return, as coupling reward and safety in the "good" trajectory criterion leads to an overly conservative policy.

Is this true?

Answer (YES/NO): YES